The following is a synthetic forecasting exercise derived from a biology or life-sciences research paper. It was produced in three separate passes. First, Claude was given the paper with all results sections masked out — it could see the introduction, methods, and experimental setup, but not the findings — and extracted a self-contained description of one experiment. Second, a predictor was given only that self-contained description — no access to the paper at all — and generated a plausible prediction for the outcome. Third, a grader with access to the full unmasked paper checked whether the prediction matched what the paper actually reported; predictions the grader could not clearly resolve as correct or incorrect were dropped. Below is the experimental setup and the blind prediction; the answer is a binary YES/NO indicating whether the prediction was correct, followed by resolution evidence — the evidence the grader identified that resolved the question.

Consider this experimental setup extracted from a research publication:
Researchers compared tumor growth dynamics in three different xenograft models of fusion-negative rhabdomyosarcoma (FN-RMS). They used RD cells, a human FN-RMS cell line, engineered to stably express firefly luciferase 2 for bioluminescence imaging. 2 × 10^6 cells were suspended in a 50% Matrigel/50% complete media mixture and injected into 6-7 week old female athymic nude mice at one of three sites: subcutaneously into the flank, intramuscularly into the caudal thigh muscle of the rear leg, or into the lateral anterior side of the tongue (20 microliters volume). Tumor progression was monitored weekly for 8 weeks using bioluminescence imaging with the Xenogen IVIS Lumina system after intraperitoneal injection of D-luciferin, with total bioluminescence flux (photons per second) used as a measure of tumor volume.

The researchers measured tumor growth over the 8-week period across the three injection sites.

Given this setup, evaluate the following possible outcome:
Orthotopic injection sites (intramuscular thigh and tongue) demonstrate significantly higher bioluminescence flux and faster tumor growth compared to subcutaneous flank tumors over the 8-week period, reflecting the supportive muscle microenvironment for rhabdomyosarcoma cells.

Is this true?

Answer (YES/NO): NO